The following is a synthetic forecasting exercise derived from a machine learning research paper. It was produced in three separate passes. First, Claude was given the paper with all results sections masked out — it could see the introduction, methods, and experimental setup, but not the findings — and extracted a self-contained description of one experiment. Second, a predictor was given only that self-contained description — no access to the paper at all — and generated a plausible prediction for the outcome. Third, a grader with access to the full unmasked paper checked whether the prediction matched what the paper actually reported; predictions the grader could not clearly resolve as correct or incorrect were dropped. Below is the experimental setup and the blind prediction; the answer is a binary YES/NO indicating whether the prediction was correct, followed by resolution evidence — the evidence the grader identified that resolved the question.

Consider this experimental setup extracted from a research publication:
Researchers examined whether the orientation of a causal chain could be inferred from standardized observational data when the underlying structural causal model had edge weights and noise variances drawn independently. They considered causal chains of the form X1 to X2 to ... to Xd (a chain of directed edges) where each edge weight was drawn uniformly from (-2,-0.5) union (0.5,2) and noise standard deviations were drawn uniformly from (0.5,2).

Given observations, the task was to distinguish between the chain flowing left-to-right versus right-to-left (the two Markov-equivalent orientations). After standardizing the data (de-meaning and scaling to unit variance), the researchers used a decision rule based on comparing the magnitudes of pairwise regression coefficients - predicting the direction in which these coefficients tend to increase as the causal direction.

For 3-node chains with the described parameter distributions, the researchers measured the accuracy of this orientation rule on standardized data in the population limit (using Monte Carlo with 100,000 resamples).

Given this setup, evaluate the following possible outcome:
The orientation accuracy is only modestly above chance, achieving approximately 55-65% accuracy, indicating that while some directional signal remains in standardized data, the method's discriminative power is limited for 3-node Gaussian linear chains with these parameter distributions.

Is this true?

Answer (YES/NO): NO